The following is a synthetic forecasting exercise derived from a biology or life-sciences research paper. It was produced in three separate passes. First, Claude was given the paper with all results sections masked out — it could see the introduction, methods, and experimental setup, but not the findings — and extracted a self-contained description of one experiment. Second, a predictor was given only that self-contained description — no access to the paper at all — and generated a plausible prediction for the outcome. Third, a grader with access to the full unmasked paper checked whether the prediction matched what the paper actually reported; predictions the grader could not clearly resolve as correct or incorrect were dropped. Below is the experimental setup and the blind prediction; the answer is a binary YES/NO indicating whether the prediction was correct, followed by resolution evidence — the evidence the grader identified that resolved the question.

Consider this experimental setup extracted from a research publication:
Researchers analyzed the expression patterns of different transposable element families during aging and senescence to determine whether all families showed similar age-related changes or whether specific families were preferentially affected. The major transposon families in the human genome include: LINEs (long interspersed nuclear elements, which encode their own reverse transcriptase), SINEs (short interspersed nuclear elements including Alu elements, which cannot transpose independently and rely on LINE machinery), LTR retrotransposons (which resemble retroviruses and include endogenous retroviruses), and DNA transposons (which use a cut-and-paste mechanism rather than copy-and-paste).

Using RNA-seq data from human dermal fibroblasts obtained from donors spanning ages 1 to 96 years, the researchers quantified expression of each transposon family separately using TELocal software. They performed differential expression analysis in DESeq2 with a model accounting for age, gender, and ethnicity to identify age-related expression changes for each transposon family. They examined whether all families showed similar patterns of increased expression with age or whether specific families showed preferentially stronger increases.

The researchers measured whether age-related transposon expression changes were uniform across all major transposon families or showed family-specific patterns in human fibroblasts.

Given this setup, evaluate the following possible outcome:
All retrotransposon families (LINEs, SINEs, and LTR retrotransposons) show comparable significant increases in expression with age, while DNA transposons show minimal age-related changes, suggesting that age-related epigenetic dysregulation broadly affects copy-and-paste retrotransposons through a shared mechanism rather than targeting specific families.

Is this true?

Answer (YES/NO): NO